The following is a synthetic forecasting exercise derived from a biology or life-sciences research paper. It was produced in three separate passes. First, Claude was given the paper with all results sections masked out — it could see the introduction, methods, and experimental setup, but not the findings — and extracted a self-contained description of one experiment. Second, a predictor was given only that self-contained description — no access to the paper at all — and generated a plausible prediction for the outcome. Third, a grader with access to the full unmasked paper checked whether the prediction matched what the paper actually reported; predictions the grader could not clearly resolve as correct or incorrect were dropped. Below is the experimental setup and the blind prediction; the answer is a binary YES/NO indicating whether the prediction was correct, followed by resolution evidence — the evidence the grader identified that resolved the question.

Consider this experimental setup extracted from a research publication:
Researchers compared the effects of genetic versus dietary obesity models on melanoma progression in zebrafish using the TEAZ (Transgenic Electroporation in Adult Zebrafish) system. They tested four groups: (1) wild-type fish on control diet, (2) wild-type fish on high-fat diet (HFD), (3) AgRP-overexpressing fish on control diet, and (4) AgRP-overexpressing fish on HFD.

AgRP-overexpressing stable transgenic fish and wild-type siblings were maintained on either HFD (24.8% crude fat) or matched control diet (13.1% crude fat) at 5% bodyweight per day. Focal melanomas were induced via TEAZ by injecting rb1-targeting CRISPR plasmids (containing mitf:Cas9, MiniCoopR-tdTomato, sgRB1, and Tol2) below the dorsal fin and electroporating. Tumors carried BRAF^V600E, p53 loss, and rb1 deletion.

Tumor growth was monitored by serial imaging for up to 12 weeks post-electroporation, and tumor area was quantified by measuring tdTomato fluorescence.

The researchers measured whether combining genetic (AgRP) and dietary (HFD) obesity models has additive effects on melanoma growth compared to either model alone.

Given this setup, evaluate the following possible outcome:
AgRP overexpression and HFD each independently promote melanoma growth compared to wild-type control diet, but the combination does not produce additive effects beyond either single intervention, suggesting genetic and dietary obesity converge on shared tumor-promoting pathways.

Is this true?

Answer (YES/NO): NO